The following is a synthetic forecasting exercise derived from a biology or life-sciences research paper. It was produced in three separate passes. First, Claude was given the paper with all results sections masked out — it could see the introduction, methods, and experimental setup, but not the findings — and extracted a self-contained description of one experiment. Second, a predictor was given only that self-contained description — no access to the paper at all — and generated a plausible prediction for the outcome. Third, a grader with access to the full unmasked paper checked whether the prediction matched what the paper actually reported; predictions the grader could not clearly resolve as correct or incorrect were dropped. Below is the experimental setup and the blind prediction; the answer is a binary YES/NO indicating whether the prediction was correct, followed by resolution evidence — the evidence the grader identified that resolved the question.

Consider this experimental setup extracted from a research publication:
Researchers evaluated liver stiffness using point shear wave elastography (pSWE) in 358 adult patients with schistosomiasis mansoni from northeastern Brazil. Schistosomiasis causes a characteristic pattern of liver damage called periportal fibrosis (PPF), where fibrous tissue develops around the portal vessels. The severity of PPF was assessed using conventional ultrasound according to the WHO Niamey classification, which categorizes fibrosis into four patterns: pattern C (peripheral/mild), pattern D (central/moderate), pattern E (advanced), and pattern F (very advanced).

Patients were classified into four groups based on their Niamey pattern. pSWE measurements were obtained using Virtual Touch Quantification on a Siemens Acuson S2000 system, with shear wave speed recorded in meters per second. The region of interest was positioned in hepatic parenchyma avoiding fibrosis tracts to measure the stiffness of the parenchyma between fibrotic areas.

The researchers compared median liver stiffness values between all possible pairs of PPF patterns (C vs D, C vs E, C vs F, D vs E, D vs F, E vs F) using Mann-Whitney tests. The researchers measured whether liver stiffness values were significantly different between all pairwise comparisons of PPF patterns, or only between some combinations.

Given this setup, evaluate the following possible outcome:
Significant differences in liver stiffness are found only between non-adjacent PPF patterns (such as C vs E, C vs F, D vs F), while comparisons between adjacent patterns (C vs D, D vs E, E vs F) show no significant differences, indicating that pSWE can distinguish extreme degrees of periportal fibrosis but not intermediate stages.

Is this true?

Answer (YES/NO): NO